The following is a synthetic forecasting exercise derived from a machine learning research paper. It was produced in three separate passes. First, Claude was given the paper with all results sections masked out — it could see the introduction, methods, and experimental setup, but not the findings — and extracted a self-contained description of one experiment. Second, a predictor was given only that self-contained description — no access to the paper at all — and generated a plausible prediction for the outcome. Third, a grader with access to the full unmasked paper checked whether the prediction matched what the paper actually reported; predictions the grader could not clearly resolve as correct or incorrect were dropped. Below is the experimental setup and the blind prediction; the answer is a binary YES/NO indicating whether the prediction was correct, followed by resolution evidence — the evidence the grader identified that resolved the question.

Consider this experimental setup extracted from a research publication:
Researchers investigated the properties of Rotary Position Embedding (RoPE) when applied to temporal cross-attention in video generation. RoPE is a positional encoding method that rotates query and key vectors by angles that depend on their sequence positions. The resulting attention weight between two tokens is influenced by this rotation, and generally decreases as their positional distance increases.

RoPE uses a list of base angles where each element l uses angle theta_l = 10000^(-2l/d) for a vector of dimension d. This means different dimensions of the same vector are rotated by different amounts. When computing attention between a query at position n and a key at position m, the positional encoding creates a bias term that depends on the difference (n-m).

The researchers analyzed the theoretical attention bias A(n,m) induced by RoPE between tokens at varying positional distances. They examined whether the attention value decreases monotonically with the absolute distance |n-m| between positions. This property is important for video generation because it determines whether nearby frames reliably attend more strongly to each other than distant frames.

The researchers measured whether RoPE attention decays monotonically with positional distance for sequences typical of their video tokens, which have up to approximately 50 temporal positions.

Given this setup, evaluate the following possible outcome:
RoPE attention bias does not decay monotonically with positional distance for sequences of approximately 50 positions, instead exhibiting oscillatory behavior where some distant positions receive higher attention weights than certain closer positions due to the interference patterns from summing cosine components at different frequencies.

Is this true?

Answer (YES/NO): NO